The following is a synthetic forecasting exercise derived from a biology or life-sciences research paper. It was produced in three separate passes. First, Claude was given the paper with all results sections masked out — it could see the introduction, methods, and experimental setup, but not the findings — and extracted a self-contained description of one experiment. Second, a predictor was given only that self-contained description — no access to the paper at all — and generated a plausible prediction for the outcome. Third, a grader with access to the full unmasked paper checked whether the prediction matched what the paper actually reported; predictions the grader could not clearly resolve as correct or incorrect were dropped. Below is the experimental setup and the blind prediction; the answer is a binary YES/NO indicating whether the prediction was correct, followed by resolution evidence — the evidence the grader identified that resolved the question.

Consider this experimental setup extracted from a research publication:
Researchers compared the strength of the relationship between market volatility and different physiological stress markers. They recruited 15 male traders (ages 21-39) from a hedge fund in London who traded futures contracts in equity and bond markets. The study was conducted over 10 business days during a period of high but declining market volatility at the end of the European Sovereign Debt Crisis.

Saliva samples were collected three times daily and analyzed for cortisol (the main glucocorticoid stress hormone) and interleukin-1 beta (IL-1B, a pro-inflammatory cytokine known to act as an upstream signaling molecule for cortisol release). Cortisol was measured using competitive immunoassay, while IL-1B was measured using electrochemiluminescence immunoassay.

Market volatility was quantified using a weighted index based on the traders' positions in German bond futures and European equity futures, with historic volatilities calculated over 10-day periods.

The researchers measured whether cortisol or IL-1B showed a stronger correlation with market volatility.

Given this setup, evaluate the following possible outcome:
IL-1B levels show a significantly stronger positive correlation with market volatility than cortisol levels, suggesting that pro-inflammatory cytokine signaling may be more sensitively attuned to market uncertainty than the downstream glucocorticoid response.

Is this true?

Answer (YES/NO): NO